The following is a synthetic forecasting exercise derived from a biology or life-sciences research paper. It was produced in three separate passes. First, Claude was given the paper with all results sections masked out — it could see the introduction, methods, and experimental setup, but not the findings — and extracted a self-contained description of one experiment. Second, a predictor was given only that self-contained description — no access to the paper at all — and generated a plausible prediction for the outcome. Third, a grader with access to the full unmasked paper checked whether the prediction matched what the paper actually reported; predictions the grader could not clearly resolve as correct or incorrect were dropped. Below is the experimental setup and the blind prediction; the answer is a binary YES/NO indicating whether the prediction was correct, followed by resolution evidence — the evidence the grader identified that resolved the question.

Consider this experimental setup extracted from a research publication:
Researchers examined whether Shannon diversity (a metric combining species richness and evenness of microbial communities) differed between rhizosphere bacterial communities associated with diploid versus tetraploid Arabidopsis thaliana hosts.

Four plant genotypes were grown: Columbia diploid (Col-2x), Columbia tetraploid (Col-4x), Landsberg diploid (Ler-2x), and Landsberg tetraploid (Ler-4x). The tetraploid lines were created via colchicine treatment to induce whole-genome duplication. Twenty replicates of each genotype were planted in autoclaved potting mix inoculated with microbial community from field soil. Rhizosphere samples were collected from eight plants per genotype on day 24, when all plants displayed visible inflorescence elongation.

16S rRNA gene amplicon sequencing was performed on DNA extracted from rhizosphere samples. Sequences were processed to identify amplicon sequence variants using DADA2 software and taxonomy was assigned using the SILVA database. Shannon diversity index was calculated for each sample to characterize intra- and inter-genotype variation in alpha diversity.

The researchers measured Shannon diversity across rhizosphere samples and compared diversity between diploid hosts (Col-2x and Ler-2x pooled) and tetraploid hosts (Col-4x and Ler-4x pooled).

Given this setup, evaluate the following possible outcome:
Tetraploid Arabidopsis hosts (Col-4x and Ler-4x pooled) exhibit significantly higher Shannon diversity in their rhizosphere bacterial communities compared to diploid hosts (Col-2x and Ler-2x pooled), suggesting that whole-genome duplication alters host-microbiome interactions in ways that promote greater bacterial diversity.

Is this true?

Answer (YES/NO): NO